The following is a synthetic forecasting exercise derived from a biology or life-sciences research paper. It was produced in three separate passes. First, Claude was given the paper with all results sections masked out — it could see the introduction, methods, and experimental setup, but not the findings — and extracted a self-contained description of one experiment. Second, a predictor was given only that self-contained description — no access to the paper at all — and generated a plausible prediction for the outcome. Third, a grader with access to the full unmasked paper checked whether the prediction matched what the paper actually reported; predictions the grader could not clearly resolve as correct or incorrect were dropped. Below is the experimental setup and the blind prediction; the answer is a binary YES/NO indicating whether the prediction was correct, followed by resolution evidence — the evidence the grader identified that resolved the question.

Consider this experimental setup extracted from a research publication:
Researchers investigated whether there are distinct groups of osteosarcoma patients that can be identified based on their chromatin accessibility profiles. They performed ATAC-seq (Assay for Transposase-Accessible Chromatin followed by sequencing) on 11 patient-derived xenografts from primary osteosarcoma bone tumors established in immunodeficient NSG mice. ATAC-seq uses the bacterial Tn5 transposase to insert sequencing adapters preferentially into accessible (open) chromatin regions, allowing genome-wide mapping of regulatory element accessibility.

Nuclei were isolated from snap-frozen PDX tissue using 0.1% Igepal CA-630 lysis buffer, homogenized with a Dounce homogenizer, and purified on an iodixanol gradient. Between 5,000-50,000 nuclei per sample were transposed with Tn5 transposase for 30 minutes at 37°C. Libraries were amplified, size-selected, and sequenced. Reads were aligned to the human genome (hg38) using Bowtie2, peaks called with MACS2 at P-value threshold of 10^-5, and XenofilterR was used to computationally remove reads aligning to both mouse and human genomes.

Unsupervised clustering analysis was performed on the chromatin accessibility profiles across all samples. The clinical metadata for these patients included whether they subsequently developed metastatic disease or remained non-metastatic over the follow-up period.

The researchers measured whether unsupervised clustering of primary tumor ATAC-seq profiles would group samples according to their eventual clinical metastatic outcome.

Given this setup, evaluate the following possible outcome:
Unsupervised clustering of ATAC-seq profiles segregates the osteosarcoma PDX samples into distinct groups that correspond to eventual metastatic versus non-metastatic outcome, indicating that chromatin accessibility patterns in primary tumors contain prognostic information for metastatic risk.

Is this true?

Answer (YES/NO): NO